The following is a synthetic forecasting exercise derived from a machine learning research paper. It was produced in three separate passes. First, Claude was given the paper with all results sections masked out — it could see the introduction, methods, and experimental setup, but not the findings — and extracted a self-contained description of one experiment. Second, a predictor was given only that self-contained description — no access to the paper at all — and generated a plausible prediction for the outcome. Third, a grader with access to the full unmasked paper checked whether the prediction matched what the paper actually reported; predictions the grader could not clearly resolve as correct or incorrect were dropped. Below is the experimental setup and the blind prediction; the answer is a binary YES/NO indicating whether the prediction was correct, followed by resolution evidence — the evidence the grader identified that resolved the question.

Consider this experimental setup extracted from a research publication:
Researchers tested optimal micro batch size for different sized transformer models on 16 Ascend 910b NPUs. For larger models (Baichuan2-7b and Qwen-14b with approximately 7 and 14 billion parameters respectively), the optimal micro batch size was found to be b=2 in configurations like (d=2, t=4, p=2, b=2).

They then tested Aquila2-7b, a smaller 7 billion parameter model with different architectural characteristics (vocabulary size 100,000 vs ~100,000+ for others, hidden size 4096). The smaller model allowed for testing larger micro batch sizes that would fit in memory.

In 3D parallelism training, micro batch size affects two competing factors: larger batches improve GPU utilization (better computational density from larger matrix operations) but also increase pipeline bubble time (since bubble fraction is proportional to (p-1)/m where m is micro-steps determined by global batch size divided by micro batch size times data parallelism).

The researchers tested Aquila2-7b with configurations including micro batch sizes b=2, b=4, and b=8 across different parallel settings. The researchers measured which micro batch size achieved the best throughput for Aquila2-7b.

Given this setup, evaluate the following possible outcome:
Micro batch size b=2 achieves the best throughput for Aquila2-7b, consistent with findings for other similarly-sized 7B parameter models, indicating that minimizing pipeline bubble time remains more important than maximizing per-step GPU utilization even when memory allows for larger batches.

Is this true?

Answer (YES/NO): NO